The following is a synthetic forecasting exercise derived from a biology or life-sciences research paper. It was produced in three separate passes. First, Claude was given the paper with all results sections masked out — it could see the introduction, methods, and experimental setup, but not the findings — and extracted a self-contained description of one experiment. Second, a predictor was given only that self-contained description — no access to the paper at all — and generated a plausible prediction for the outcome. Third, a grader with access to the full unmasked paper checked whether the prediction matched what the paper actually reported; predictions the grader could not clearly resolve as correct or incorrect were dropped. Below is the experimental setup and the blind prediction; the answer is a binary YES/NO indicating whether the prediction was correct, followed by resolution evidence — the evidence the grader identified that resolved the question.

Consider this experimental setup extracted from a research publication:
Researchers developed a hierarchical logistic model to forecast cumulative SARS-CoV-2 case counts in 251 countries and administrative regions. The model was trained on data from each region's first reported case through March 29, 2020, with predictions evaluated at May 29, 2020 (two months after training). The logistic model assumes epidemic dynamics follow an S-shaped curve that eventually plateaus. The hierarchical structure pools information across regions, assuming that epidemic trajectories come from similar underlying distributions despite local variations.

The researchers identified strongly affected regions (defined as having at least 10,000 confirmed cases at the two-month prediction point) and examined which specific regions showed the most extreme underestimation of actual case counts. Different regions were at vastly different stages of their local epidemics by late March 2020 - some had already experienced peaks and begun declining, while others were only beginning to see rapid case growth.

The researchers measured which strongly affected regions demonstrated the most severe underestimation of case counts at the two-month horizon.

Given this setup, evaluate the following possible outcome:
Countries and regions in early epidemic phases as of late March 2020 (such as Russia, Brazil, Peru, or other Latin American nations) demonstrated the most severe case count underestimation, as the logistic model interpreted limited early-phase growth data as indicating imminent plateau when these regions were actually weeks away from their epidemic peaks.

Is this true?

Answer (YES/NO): NO